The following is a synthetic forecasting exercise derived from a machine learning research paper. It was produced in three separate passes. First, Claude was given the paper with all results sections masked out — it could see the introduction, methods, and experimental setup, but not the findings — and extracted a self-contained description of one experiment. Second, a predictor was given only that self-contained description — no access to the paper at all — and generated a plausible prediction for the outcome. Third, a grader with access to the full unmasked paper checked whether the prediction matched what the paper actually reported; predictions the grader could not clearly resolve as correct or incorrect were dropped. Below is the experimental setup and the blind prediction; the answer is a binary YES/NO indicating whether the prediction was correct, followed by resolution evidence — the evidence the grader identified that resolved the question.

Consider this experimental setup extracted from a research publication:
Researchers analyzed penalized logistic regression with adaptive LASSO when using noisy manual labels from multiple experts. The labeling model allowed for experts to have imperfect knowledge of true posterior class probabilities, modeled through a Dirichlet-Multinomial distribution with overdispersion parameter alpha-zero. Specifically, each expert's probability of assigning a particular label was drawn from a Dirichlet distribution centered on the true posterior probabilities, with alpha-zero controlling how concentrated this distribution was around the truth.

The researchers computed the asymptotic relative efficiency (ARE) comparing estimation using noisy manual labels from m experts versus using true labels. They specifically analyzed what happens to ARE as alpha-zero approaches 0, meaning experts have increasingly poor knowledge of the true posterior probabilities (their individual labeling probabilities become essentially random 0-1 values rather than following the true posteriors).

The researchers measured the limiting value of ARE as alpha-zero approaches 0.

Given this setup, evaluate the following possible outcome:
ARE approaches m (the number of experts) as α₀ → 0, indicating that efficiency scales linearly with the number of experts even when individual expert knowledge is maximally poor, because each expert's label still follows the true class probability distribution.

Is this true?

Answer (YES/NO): NO